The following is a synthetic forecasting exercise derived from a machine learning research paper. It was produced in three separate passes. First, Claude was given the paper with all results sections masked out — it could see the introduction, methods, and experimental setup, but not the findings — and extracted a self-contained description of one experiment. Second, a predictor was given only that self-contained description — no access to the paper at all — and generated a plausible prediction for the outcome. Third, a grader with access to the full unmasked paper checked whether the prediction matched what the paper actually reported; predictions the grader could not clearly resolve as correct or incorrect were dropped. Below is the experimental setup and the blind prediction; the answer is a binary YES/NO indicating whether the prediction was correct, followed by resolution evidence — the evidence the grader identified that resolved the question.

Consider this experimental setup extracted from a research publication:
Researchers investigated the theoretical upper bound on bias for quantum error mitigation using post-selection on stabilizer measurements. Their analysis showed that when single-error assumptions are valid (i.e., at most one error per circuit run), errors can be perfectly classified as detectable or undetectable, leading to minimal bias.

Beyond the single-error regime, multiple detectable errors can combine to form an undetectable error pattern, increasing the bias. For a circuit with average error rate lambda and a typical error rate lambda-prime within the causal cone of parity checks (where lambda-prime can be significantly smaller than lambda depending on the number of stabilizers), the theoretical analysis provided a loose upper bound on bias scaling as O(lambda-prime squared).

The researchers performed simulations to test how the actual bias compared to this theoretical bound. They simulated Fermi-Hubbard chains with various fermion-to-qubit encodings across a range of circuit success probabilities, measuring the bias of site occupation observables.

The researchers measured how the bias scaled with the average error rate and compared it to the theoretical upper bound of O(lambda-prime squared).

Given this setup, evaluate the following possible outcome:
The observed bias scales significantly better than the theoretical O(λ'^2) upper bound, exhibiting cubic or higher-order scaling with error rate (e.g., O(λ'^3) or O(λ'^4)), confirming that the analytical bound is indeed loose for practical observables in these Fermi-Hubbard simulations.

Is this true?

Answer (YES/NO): NO